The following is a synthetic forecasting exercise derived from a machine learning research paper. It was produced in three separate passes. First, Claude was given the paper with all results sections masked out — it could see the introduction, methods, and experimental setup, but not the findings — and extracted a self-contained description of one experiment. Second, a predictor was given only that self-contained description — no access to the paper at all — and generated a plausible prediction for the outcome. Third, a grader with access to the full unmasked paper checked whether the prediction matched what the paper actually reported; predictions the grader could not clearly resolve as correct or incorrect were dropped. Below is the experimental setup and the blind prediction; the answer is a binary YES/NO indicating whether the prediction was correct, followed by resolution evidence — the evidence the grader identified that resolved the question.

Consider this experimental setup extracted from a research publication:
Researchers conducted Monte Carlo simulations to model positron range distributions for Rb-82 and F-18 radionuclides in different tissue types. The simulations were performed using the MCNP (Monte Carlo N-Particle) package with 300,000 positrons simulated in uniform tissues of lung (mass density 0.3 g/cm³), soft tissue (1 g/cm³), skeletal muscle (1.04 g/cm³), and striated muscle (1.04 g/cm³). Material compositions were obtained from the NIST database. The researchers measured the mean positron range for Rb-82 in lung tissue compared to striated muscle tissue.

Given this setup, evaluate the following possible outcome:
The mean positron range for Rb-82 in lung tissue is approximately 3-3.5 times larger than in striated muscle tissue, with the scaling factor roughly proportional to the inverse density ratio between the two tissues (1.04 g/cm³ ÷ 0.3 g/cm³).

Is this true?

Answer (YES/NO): YES